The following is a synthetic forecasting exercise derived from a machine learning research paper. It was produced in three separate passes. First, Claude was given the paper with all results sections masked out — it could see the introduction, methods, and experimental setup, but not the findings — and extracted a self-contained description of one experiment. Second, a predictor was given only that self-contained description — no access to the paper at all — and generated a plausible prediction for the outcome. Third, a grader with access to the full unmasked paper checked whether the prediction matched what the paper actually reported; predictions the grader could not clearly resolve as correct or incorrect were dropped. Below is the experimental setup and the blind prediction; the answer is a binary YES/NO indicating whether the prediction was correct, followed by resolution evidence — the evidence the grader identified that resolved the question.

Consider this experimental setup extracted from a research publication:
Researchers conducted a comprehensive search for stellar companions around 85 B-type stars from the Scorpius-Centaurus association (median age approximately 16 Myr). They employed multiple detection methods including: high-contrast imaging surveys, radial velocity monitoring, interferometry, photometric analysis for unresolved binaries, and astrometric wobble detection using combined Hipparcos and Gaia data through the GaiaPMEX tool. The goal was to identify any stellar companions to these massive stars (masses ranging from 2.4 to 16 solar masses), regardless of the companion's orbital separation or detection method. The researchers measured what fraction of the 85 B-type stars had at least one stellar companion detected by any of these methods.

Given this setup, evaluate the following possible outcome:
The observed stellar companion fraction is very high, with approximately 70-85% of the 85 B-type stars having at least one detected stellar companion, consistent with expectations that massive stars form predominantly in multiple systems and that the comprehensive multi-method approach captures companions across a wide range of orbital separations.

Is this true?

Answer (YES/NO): NO